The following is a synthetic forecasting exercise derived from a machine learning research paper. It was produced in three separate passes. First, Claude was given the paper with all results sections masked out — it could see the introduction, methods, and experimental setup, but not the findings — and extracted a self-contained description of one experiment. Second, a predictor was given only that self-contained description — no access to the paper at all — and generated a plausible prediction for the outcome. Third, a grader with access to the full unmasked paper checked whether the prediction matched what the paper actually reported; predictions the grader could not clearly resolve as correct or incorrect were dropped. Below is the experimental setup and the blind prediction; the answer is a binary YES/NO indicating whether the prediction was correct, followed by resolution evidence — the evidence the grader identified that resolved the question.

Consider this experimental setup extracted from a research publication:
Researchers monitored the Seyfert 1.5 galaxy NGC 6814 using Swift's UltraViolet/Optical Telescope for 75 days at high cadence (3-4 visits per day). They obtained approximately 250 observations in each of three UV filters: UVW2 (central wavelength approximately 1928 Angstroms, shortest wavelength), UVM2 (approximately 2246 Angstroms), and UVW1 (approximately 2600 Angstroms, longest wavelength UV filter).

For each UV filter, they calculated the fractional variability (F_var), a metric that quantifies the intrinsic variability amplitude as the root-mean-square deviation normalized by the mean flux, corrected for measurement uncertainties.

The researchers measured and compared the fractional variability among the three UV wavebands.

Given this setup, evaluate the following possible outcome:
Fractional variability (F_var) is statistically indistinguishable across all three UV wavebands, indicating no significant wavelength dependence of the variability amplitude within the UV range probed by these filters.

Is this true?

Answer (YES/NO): NO